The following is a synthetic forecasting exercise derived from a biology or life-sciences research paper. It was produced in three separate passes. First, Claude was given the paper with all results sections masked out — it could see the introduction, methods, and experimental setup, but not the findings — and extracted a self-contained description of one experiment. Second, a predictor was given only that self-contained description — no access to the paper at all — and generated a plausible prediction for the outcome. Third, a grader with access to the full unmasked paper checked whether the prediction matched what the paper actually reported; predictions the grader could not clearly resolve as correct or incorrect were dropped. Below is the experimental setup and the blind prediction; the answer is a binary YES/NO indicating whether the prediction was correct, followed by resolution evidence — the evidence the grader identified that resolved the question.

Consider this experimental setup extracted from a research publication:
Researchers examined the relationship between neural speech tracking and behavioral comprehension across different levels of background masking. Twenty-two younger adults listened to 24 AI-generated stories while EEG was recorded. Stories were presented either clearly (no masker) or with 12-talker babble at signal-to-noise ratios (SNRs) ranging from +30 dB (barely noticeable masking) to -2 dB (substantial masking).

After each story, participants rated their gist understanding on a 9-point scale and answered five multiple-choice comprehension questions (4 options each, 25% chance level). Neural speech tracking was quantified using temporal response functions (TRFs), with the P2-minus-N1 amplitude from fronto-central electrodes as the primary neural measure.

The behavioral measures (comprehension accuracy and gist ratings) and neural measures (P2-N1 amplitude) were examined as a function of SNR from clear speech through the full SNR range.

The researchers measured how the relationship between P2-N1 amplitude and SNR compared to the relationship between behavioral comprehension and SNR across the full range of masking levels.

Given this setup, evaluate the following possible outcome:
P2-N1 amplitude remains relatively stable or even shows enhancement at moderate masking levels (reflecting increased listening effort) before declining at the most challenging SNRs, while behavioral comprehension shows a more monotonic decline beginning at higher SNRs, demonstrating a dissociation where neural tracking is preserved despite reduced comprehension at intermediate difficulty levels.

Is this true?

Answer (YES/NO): NO